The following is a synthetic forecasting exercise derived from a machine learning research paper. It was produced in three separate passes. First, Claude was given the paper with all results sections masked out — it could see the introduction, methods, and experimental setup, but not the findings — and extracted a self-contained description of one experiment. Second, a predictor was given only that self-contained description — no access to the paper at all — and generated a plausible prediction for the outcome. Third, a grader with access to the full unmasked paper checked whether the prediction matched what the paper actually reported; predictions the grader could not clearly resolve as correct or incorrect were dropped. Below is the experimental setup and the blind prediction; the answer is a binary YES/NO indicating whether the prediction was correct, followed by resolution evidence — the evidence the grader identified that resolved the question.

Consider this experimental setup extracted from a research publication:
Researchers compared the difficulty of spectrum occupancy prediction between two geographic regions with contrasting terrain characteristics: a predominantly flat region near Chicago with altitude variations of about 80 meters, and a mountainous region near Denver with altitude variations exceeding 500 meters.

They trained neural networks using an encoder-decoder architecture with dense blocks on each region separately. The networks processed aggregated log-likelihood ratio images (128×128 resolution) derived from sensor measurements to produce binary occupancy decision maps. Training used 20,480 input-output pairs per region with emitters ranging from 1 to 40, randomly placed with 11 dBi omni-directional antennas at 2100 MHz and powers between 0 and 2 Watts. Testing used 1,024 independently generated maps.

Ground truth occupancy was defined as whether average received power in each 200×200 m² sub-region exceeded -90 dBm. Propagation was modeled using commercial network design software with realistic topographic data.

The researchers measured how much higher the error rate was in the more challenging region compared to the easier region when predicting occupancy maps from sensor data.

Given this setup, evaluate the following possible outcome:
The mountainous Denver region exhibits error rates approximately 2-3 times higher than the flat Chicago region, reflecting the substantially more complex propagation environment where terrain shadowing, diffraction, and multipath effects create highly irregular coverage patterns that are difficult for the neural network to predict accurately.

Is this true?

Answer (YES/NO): YES